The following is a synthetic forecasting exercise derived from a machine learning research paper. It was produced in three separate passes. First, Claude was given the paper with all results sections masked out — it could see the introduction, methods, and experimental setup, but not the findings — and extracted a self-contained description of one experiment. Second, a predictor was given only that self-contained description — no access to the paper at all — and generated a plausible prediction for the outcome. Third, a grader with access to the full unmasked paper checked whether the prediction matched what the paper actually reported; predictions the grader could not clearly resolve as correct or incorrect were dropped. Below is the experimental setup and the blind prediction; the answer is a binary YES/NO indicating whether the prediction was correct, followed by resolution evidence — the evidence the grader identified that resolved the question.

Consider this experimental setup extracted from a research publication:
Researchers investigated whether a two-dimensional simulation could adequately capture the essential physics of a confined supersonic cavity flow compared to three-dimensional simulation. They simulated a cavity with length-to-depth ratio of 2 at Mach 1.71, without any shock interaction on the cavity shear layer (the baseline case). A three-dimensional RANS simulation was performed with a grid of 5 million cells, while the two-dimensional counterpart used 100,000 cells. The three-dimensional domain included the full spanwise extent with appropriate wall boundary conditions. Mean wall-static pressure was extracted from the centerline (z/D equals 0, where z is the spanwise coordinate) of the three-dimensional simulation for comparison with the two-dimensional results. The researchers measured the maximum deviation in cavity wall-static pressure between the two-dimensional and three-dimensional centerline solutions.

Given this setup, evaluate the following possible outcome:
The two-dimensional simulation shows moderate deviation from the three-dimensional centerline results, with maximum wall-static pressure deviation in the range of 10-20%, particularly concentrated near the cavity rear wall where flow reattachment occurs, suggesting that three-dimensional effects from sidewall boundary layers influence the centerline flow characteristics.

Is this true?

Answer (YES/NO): NO